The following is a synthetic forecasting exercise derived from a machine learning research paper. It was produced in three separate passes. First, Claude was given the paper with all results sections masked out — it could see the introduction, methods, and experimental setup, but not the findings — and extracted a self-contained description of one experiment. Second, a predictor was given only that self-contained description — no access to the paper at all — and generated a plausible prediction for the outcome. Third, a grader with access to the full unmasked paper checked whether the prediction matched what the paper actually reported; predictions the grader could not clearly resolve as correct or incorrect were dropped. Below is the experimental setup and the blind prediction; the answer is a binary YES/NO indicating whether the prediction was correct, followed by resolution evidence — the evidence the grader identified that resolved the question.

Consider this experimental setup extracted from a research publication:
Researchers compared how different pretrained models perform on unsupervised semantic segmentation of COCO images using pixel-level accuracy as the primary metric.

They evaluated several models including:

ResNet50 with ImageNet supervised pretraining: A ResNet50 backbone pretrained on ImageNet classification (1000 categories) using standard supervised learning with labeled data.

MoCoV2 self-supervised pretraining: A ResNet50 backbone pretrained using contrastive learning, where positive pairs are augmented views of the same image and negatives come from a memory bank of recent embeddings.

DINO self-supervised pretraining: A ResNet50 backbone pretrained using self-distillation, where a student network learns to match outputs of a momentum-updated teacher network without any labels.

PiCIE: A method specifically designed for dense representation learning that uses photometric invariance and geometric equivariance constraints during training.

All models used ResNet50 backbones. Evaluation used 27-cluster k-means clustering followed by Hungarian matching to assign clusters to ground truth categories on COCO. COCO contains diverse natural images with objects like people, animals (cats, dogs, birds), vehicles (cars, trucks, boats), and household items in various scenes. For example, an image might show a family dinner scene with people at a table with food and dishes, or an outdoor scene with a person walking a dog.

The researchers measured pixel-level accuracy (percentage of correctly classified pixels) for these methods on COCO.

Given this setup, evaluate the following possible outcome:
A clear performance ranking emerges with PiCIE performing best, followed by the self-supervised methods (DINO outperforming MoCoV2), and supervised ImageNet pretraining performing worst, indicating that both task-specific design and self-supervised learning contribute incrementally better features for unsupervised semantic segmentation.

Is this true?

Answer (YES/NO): NO